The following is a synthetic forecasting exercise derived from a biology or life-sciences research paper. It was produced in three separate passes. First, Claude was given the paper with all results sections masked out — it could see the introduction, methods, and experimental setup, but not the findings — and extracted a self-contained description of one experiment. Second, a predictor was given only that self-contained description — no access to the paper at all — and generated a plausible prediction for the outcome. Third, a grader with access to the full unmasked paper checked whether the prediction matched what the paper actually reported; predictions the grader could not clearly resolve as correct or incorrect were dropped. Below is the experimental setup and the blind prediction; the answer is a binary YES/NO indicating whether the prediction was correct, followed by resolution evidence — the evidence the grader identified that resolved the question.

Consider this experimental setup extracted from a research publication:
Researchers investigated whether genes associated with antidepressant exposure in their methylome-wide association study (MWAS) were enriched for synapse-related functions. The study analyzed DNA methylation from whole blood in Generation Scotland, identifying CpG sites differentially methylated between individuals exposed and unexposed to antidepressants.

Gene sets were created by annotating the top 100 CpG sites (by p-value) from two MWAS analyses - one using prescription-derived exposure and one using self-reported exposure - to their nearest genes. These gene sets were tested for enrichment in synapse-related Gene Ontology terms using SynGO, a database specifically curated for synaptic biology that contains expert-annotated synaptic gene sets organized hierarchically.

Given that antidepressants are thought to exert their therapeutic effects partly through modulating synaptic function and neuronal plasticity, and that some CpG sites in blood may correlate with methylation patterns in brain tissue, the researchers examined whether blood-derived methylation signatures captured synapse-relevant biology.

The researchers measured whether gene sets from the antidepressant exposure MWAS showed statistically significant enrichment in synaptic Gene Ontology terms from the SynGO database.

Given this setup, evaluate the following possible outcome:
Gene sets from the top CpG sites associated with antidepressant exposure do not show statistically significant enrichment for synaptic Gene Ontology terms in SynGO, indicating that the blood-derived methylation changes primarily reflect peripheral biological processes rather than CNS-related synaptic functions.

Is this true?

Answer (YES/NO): NO